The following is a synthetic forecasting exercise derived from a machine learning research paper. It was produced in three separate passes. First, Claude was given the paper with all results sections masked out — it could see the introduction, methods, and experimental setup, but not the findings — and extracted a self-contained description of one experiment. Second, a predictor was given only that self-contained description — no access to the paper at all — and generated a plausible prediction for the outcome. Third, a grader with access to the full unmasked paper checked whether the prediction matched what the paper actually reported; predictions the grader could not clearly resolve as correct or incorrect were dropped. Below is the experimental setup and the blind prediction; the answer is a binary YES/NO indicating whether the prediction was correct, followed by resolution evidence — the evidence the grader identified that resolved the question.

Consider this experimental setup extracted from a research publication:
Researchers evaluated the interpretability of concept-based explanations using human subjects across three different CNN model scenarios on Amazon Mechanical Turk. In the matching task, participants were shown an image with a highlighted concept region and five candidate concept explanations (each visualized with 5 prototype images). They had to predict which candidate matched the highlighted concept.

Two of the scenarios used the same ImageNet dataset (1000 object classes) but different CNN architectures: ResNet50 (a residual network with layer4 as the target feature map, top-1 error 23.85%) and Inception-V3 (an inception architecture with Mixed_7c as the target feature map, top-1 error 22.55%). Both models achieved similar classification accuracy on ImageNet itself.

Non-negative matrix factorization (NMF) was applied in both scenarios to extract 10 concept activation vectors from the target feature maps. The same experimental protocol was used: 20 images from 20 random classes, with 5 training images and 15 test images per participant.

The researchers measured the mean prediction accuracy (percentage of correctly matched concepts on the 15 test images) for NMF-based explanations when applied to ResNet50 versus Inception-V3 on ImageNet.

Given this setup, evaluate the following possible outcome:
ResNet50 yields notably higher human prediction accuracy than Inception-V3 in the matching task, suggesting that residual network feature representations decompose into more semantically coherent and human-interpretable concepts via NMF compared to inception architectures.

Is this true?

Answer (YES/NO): YES